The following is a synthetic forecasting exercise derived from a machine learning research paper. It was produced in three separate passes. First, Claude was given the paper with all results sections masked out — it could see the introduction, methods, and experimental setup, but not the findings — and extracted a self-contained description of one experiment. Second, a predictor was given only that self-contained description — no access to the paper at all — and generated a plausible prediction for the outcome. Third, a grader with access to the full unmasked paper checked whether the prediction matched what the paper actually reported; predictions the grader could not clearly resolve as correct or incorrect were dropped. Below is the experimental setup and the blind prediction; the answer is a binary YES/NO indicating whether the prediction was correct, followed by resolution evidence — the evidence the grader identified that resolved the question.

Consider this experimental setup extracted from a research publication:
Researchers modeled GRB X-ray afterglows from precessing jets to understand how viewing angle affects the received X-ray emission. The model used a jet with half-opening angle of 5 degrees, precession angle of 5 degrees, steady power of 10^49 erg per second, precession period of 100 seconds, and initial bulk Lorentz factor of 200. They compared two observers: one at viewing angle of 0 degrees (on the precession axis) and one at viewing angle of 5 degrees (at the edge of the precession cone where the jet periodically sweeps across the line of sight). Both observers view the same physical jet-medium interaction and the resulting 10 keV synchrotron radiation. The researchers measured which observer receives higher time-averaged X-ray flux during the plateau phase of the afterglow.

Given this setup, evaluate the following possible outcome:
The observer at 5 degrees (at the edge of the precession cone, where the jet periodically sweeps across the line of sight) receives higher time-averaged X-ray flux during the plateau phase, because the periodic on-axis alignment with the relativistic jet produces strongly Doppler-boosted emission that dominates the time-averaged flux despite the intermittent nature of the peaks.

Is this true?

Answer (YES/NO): YES